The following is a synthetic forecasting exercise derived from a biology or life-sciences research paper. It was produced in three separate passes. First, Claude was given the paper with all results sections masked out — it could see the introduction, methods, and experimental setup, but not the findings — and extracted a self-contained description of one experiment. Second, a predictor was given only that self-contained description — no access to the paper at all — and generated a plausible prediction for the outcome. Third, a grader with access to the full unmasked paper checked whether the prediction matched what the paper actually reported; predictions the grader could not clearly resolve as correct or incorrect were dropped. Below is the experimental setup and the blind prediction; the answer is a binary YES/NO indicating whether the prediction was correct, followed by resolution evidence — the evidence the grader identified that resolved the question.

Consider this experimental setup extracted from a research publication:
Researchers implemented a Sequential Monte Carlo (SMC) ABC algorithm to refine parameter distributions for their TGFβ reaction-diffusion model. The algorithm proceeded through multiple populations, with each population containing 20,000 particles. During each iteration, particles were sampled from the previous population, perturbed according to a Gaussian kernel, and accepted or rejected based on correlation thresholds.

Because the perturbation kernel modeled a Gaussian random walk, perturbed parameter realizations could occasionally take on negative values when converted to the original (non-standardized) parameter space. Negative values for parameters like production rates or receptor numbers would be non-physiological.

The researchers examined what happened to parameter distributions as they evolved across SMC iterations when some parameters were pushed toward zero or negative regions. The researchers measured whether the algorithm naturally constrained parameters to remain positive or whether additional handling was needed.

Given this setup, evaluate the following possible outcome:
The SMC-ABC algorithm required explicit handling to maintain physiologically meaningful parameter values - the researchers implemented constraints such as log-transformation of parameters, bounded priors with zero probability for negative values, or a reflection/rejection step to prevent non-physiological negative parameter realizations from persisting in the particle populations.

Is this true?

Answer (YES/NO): YES